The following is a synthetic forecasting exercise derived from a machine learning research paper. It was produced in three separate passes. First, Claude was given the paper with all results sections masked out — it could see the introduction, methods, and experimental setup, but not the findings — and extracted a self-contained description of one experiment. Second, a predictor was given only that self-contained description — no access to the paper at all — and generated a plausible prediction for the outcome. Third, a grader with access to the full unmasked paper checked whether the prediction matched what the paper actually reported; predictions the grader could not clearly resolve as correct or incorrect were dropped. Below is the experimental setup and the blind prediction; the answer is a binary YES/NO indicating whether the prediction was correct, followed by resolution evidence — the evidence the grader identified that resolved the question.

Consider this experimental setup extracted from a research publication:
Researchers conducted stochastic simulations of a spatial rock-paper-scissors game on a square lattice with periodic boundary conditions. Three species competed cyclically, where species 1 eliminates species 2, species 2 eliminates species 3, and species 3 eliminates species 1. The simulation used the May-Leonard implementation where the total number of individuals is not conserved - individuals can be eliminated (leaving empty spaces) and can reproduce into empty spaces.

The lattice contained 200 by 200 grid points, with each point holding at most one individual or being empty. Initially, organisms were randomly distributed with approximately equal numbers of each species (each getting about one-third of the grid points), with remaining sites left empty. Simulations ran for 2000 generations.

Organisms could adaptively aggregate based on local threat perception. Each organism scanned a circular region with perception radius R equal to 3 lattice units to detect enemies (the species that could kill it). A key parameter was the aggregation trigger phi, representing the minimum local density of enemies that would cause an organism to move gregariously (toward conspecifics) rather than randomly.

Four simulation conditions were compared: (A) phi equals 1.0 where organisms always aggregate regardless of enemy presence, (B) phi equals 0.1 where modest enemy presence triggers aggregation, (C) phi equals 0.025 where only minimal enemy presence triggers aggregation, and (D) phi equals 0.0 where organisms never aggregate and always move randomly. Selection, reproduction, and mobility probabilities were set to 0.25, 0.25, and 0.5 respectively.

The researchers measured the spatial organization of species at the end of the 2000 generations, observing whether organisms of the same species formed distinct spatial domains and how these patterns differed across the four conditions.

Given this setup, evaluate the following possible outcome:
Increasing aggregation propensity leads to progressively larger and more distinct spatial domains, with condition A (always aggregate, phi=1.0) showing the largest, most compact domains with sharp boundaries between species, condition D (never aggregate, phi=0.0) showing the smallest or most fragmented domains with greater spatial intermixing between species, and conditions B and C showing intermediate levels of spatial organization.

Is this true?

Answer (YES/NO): NO